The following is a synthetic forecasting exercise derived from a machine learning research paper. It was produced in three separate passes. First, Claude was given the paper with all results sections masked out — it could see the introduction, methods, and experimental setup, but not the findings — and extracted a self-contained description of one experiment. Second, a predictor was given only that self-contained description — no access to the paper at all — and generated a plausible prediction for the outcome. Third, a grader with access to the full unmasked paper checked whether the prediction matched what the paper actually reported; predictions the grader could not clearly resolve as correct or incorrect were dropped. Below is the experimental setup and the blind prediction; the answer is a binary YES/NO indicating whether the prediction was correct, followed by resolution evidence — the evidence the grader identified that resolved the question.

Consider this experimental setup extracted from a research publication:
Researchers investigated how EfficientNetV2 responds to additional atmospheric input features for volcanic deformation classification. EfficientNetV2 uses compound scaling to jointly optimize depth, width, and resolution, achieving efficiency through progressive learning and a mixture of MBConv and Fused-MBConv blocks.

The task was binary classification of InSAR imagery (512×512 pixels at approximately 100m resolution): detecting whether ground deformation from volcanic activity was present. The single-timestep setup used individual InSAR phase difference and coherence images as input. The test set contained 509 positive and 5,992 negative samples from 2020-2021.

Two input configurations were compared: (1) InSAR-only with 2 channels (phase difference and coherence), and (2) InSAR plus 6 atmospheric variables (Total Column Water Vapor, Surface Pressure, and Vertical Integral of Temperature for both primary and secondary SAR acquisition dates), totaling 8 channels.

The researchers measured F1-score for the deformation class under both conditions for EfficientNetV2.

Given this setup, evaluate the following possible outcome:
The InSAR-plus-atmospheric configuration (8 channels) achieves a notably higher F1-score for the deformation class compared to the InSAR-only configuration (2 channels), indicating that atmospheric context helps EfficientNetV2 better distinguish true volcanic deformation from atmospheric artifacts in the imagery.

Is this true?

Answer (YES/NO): NO